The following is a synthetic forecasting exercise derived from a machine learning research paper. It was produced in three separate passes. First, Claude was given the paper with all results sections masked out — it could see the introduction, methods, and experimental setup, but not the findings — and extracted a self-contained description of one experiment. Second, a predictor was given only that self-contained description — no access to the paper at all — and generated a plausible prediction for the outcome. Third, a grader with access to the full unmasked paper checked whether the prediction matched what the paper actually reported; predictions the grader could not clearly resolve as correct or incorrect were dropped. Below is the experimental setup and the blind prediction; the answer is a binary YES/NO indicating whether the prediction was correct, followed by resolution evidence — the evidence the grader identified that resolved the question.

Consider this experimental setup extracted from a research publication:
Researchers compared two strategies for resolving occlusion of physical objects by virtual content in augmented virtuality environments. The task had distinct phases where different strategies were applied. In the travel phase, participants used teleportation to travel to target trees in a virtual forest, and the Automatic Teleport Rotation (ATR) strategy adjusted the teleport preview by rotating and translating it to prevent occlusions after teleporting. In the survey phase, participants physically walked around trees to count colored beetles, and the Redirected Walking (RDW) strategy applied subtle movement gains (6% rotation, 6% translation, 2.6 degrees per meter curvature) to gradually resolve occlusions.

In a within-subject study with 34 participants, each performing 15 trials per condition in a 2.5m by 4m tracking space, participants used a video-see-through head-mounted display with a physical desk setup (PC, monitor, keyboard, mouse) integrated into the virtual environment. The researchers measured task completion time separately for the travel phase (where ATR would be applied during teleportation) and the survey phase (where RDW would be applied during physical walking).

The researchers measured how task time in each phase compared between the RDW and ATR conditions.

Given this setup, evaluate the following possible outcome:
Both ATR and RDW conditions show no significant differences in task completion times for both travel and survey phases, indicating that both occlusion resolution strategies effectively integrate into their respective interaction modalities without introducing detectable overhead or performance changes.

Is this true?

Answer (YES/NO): YES